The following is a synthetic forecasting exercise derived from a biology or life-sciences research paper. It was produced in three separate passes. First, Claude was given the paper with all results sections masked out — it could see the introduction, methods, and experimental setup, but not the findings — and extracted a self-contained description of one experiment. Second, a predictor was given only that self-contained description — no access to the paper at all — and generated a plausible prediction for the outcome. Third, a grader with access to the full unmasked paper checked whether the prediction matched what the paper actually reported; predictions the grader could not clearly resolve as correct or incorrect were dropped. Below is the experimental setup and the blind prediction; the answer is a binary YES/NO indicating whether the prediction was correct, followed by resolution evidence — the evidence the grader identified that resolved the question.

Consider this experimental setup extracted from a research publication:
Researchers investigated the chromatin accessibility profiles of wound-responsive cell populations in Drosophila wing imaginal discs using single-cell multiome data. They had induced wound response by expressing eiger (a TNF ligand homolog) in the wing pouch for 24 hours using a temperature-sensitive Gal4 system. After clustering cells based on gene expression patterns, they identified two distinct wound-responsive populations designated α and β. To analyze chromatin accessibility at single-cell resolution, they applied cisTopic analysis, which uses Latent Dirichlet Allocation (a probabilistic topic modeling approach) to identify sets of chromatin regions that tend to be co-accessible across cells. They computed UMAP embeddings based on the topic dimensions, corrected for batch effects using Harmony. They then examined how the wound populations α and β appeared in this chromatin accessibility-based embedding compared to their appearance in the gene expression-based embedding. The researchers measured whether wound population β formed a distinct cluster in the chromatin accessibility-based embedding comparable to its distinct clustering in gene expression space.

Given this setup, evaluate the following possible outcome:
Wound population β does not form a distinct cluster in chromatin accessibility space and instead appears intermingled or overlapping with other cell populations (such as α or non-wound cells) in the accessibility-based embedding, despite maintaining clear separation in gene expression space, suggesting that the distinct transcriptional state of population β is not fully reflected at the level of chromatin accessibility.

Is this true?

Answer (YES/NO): YES